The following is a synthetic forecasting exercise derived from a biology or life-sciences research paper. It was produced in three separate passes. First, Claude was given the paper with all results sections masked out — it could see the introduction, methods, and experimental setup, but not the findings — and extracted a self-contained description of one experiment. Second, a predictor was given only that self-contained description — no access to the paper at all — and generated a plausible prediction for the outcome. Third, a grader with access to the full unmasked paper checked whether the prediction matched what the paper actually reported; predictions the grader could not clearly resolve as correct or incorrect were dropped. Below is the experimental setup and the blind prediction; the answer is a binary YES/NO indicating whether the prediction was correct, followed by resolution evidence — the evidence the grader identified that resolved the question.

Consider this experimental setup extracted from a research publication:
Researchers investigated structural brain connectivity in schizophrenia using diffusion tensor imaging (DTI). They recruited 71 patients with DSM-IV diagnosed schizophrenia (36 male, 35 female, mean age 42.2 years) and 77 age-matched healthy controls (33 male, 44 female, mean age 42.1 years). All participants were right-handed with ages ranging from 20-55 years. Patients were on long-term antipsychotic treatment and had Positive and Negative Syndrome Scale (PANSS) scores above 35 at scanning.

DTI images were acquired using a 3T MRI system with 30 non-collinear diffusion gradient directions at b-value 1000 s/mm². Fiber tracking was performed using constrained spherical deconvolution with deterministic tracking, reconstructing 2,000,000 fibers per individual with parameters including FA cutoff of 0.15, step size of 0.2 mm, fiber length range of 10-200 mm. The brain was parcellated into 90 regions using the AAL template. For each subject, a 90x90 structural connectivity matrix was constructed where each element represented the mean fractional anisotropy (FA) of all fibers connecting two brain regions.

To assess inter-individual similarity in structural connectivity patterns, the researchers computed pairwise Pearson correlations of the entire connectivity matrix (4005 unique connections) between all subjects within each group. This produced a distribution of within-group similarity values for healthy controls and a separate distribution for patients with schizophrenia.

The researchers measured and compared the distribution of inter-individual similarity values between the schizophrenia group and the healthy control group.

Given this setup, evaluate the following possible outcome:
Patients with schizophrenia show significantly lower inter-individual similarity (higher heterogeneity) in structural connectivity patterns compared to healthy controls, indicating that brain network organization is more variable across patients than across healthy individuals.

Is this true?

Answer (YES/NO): YES